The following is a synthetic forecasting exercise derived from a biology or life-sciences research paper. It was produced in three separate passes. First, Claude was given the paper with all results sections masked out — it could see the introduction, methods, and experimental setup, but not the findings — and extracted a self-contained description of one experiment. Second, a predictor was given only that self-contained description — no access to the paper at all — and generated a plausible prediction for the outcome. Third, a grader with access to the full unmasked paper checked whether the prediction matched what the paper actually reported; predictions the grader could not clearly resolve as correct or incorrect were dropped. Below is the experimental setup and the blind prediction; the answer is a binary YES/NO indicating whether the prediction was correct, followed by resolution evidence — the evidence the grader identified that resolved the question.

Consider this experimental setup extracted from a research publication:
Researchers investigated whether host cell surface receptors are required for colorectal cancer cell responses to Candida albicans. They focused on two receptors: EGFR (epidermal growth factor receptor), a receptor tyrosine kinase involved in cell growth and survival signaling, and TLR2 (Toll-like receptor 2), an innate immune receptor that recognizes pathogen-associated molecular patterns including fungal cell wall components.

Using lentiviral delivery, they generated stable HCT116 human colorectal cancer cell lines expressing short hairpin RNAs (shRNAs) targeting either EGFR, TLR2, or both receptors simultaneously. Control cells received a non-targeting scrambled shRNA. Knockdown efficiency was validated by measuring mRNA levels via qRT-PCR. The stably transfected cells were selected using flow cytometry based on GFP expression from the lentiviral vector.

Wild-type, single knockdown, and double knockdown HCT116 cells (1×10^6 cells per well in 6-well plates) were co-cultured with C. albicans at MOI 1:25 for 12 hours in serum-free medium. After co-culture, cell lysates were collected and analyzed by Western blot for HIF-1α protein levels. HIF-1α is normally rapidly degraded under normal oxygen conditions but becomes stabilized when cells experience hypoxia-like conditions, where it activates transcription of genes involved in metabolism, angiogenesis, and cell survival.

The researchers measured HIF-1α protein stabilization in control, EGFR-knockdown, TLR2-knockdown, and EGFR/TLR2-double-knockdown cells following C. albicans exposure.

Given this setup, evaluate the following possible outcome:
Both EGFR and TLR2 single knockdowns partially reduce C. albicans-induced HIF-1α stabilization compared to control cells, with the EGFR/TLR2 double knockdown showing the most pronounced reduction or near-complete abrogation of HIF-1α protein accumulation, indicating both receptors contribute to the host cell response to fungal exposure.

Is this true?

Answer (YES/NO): NO